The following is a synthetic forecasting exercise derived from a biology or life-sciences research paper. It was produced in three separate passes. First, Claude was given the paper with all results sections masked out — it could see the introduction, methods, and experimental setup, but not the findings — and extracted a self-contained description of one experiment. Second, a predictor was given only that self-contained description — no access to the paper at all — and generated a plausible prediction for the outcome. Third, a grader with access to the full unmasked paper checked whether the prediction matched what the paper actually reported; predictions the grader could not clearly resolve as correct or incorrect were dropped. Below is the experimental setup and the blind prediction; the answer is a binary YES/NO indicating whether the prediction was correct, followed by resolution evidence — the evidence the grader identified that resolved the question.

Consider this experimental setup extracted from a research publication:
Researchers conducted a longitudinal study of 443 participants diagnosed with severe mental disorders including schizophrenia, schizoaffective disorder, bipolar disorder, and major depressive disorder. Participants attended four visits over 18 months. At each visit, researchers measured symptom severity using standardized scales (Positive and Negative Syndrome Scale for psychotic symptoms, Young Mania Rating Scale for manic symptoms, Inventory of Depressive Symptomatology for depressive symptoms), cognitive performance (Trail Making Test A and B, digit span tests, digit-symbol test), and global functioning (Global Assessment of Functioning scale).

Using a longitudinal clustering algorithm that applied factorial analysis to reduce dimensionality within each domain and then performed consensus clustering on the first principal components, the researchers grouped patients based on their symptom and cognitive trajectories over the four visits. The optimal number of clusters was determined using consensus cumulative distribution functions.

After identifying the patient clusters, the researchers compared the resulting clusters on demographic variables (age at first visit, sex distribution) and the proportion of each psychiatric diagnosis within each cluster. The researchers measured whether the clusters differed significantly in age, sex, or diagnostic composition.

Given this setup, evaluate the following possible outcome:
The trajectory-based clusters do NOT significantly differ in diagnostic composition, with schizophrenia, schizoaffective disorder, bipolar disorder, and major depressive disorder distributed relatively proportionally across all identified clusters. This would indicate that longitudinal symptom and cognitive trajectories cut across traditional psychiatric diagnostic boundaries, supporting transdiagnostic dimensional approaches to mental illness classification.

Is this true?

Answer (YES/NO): YES